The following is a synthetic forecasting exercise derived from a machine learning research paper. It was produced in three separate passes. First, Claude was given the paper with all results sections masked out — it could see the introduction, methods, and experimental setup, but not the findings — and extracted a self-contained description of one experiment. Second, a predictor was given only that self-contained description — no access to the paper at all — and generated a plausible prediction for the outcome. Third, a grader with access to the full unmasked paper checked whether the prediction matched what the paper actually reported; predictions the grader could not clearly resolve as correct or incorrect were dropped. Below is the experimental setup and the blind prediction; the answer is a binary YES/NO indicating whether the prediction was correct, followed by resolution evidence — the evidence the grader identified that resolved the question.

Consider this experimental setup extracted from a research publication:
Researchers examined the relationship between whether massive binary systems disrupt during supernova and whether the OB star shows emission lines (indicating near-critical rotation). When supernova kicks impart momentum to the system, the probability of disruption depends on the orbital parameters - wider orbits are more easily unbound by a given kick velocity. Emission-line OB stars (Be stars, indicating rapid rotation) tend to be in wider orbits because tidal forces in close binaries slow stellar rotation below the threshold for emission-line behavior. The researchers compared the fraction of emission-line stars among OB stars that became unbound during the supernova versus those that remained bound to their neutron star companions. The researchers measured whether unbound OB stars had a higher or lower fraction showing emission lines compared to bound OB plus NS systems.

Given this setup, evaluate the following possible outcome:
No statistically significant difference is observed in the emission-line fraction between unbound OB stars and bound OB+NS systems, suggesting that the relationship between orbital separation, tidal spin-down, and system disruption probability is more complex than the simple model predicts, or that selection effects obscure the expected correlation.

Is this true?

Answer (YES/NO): NO